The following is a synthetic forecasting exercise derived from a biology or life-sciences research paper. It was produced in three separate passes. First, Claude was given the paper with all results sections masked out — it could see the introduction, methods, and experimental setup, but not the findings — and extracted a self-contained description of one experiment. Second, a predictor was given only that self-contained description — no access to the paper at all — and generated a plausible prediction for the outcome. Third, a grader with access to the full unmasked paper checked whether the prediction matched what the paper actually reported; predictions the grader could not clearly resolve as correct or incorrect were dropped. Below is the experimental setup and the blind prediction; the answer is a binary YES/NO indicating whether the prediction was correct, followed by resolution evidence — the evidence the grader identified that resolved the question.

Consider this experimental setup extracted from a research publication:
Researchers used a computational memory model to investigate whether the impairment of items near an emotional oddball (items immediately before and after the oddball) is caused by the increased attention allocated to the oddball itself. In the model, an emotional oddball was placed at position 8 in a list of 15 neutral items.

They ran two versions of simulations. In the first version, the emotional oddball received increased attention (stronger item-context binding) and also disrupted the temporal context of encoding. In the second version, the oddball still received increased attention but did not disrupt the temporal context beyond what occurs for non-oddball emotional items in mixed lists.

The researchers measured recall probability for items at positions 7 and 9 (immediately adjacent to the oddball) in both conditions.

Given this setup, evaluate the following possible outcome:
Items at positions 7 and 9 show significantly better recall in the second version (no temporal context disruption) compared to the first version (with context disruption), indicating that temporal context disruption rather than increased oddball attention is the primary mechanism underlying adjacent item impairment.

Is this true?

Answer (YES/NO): YES